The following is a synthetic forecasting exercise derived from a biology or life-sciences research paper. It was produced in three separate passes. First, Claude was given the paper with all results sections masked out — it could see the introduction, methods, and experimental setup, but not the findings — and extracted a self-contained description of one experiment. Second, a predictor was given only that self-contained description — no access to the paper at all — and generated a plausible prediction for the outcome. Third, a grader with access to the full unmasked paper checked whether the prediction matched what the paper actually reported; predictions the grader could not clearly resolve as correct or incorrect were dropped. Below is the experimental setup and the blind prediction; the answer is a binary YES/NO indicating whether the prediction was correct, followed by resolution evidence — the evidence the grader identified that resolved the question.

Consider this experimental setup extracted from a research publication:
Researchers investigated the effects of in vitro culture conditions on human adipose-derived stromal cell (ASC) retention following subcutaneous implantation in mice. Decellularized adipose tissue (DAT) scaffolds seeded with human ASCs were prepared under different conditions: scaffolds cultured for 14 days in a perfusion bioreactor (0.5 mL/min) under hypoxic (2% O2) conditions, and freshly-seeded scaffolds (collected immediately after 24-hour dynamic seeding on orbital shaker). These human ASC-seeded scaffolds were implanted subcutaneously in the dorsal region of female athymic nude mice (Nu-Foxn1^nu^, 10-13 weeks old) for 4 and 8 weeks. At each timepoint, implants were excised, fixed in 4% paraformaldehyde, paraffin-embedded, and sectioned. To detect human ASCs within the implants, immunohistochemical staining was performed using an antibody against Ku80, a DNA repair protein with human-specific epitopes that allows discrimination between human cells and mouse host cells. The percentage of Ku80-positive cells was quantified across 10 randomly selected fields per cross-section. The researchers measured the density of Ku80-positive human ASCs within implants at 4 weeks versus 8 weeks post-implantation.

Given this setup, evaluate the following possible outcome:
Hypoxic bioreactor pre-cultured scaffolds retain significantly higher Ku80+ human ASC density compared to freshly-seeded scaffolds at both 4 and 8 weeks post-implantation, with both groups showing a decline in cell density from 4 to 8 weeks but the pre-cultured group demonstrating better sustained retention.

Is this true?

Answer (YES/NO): NO